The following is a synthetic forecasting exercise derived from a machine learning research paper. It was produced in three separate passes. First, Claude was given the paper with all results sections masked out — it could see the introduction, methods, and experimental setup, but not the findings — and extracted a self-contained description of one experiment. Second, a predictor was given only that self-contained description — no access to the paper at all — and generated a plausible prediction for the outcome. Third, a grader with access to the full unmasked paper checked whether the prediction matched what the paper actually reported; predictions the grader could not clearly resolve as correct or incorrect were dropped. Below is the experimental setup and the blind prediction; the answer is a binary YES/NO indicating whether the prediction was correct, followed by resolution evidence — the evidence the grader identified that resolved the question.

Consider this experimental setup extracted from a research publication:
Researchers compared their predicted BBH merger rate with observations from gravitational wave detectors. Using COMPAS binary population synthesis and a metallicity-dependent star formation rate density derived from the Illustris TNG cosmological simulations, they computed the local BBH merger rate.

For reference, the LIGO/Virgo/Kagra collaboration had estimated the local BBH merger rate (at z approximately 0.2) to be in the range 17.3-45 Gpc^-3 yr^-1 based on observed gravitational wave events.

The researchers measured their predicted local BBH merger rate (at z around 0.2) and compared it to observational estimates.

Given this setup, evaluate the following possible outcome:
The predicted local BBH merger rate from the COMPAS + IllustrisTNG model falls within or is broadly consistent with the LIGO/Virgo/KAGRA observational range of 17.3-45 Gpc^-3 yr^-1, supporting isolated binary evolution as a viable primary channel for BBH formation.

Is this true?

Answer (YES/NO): NO